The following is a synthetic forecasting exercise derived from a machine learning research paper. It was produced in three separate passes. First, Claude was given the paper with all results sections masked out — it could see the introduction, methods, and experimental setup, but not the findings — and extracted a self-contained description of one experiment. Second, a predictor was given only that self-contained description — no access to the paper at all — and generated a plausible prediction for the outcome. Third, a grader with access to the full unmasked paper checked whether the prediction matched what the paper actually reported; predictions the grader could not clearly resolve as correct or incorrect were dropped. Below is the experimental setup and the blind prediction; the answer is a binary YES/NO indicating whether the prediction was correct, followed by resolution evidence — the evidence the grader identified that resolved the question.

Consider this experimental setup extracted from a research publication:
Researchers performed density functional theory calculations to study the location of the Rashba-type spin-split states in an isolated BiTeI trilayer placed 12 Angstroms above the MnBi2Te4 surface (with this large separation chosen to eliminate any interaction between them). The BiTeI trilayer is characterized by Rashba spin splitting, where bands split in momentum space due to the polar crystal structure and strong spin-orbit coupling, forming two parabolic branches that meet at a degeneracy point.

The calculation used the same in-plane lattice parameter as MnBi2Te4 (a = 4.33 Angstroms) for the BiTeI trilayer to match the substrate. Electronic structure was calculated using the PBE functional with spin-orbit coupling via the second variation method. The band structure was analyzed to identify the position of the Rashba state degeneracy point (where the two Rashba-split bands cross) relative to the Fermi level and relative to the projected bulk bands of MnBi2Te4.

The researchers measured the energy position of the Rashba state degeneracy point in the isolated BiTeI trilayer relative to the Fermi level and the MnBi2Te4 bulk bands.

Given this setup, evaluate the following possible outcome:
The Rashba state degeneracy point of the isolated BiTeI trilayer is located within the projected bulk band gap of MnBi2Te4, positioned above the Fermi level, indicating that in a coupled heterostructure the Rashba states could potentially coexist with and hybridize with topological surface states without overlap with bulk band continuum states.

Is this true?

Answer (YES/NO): NO